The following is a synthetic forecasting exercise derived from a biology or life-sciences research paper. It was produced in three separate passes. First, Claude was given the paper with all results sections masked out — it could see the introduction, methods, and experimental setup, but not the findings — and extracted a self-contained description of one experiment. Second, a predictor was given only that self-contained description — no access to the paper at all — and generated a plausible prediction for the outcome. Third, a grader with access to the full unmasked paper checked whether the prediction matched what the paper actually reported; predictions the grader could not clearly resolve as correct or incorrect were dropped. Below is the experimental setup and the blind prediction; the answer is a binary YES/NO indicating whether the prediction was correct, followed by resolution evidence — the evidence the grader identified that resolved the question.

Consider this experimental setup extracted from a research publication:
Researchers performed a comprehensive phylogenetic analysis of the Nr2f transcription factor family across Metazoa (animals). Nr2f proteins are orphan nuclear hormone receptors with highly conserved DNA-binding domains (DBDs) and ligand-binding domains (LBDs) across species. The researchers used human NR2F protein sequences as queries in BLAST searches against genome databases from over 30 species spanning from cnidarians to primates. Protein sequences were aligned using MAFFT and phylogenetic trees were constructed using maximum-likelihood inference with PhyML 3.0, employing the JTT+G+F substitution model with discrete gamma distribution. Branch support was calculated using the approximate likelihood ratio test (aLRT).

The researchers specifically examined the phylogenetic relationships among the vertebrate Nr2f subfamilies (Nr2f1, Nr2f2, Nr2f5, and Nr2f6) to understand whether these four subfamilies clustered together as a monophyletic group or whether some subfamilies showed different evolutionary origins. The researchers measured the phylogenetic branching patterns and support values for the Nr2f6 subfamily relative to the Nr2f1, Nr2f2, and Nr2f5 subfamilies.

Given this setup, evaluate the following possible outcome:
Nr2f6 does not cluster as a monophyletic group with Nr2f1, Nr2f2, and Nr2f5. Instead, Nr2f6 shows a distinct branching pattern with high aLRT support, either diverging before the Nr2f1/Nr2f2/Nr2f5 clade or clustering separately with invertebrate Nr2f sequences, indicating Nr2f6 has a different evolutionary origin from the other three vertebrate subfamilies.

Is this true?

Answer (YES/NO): YES